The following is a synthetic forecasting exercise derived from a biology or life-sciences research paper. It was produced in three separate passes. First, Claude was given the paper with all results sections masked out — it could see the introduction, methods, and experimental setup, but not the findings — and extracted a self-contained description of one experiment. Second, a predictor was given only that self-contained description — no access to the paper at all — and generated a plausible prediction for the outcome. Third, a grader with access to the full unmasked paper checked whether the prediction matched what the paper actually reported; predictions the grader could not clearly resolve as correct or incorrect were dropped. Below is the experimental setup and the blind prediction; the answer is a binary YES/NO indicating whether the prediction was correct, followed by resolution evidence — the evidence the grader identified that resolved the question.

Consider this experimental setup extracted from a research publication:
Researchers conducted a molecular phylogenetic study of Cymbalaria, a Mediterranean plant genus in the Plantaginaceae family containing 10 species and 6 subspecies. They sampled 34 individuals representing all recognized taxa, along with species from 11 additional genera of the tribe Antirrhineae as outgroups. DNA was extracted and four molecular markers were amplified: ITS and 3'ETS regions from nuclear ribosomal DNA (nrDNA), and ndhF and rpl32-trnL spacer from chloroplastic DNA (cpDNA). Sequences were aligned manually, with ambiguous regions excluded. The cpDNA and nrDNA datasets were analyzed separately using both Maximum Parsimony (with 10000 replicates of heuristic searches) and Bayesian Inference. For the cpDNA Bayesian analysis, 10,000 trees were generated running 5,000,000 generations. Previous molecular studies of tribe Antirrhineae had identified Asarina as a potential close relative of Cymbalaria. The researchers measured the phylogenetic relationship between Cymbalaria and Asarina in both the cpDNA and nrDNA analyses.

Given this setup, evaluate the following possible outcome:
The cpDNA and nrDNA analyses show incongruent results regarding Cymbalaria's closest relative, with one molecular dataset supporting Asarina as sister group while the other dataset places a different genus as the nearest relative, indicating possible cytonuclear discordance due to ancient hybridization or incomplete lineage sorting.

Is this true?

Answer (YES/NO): NO